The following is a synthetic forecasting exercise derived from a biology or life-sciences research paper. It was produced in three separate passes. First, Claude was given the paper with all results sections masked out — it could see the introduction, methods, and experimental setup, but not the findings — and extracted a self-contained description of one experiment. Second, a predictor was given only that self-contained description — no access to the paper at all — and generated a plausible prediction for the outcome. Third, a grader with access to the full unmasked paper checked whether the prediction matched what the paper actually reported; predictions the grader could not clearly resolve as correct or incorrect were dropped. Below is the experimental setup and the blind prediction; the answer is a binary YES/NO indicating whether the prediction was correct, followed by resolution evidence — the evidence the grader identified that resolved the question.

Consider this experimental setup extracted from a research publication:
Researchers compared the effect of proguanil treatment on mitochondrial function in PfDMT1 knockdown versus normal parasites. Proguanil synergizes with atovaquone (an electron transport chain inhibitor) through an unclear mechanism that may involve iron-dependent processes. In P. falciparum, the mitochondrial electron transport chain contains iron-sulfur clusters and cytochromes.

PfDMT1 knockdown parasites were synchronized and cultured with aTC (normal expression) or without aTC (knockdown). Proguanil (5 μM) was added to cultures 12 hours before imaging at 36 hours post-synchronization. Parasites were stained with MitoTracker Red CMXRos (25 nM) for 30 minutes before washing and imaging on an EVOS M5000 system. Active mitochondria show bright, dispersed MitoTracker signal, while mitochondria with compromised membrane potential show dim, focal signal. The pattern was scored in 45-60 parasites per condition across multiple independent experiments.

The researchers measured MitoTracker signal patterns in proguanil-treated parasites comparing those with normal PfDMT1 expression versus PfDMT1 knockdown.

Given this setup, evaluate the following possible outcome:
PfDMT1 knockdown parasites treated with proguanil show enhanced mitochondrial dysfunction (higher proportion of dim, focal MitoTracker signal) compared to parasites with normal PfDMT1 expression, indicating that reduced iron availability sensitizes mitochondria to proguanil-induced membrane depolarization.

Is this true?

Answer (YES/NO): NO